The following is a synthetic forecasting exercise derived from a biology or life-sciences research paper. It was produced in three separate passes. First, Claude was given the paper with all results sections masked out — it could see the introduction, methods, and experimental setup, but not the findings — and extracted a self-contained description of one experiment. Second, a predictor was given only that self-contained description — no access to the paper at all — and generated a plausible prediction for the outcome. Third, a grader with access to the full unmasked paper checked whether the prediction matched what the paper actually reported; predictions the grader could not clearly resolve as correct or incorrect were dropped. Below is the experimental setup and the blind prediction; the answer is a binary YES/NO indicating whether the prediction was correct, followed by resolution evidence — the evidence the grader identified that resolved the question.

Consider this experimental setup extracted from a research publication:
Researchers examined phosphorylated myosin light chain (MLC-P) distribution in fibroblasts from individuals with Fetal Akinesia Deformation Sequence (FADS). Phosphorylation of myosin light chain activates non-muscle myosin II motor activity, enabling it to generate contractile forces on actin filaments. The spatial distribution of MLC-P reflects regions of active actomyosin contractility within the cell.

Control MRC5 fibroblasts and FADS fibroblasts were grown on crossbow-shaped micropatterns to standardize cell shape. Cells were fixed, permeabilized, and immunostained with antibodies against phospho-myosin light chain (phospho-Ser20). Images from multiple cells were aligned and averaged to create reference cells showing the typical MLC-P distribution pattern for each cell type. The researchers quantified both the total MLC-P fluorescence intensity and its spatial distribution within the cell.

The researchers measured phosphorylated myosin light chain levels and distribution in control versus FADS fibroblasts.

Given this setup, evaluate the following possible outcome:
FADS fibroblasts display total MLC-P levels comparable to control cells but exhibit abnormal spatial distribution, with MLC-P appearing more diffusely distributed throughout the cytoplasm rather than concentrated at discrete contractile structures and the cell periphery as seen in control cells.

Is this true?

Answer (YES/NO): NO